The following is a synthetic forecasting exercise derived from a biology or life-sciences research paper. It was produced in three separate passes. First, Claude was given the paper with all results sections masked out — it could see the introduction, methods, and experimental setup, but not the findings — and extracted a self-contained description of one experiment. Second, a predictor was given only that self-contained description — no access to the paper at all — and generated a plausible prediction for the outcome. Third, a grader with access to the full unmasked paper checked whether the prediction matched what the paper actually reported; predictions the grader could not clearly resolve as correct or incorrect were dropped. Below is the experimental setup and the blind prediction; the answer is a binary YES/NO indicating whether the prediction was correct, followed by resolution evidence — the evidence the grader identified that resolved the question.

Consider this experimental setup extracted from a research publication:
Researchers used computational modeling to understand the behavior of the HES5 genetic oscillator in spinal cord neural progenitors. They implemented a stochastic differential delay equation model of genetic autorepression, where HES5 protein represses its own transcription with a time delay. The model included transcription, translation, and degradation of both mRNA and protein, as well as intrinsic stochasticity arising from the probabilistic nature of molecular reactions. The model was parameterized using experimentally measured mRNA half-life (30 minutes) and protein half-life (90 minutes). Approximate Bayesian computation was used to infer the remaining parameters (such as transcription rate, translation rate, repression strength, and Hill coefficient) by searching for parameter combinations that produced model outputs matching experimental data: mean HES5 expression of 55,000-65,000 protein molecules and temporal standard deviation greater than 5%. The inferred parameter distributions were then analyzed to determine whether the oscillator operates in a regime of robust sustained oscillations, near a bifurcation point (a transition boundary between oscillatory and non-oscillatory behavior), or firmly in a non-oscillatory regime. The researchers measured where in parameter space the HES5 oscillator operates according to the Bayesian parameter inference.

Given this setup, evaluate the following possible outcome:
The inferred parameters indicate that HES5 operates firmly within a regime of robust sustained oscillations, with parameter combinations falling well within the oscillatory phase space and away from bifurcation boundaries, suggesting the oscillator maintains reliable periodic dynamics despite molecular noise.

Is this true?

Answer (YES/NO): NO